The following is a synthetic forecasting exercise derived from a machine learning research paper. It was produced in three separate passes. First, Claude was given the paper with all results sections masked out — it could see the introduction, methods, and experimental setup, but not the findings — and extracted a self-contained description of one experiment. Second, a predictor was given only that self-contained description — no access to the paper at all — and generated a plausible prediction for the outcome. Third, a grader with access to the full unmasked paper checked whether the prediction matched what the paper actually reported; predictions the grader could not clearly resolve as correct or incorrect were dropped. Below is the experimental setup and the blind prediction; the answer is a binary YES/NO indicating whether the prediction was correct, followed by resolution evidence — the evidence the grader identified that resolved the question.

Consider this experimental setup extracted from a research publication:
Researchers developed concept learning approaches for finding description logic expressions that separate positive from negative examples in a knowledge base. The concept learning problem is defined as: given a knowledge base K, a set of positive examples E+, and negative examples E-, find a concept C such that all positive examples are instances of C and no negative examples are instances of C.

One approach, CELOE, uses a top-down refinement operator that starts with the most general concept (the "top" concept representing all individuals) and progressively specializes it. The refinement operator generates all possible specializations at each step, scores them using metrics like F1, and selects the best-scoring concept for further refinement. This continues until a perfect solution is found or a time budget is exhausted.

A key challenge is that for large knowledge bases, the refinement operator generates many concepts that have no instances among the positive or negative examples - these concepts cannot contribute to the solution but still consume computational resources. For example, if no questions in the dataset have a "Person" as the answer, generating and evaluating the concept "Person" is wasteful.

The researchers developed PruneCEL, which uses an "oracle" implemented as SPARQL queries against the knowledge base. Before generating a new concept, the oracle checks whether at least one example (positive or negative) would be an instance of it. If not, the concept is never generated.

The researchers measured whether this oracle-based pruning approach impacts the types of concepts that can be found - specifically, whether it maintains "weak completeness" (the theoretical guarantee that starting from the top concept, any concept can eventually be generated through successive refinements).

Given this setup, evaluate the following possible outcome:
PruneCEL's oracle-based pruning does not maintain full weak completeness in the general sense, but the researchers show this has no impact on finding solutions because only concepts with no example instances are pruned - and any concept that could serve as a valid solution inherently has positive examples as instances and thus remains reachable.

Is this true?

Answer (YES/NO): NO